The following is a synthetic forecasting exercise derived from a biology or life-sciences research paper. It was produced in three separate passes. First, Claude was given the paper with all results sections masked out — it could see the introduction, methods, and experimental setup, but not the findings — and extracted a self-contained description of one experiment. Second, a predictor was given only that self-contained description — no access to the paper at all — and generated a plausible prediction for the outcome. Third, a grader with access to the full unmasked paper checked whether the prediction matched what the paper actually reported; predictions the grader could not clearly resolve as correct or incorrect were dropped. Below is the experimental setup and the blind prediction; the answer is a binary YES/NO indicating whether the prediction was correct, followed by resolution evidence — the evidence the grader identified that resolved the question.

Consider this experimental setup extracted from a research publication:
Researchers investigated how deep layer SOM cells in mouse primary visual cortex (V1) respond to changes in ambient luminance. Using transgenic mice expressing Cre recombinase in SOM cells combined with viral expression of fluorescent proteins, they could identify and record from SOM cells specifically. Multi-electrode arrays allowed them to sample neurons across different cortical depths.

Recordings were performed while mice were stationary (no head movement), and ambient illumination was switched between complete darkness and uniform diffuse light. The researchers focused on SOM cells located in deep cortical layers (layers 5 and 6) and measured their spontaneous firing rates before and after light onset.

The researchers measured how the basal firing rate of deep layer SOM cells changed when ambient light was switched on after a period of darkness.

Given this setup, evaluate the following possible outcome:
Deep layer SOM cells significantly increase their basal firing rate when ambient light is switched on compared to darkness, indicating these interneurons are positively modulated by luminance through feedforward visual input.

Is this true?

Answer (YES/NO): NO